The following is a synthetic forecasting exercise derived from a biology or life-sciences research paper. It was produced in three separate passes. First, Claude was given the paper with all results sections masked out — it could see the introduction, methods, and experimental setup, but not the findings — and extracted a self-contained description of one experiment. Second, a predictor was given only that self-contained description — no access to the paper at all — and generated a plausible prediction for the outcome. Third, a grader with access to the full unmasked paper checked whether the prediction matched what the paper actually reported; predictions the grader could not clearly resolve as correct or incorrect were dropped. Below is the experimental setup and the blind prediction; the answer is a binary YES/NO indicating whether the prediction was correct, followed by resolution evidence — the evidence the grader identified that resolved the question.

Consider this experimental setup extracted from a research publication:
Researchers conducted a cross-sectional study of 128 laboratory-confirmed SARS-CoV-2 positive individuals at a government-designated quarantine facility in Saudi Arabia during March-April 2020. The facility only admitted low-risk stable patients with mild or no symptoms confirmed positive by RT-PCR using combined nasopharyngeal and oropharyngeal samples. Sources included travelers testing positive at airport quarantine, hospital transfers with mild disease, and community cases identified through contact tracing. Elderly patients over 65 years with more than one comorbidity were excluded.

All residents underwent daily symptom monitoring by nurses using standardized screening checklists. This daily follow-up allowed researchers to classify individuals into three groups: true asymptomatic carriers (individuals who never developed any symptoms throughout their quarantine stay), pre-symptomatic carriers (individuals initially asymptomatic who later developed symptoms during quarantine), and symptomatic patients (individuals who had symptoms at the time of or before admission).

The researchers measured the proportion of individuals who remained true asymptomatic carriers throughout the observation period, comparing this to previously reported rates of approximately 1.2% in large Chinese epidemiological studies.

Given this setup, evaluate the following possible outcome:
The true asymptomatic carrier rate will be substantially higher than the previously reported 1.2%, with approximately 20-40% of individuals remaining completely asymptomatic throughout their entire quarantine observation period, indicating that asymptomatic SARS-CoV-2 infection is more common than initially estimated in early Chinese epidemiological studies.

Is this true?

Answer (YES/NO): NO